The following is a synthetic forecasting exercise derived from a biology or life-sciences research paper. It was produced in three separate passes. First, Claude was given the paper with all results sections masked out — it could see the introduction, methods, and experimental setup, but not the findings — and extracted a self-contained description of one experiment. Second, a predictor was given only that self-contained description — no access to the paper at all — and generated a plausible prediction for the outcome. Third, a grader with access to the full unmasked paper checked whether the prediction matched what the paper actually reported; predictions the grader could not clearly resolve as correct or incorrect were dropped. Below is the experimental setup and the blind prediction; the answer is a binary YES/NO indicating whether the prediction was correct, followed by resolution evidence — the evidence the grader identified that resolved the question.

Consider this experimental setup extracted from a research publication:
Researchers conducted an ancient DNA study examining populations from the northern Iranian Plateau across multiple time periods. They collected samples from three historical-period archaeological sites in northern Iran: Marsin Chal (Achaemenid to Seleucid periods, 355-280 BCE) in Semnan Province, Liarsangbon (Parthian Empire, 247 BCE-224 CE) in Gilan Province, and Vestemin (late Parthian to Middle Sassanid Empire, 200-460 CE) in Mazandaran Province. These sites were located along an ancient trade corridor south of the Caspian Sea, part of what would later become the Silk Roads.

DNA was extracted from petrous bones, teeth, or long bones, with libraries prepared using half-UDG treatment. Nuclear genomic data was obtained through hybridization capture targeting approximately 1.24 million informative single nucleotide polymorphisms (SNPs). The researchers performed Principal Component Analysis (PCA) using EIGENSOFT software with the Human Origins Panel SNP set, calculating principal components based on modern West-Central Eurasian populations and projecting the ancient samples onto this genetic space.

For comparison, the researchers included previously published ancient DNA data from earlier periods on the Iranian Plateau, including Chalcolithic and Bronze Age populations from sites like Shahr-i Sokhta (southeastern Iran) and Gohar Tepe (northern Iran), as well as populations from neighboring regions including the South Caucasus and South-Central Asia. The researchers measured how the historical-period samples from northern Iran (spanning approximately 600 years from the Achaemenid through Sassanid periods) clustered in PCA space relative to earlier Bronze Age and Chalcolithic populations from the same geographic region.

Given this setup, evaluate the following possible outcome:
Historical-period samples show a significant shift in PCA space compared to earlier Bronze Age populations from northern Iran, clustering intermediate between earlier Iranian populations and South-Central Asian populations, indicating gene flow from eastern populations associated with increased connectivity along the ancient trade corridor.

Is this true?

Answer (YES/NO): NO